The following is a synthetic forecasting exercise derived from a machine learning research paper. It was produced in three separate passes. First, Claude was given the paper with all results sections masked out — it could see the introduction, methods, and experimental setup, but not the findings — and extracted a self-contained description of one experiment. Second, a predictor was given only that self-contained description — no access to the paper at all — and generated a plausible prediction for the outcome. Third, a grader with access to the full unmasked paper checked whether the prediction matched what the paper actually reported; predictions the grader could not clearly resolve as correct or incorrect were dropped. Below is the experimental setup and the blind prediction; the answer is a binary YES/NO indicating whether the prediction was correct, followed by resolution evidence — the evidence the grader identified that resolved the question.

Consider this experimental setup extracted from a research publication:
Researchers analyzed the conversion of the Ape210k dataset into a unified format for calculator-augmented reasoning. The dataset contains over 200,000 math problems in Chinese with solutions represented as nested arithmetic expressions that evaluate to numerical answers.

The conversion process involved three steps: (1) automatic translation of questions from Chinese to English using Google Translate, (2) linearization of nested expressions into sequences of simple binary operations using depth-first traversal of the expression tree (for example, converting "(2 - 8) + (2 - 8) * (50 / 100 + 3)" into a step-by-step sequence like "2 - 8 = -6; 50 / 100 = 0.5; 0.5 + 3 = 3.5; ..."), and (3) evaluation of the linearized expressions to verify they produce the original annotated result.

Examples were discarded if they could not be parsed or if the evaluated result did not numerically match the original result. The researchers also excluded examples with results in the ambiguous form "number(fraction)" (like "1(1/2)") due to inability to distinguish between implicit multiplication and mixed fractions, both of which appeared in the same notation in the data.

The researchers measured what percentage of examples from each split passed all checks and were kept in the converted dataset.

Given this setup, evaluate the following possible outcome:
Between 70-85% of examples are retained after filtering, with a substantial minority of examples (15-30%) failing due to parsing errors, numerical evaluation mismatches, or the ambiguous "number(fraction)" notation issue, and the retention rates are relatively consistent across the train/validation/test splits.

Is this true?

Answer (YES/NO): NO